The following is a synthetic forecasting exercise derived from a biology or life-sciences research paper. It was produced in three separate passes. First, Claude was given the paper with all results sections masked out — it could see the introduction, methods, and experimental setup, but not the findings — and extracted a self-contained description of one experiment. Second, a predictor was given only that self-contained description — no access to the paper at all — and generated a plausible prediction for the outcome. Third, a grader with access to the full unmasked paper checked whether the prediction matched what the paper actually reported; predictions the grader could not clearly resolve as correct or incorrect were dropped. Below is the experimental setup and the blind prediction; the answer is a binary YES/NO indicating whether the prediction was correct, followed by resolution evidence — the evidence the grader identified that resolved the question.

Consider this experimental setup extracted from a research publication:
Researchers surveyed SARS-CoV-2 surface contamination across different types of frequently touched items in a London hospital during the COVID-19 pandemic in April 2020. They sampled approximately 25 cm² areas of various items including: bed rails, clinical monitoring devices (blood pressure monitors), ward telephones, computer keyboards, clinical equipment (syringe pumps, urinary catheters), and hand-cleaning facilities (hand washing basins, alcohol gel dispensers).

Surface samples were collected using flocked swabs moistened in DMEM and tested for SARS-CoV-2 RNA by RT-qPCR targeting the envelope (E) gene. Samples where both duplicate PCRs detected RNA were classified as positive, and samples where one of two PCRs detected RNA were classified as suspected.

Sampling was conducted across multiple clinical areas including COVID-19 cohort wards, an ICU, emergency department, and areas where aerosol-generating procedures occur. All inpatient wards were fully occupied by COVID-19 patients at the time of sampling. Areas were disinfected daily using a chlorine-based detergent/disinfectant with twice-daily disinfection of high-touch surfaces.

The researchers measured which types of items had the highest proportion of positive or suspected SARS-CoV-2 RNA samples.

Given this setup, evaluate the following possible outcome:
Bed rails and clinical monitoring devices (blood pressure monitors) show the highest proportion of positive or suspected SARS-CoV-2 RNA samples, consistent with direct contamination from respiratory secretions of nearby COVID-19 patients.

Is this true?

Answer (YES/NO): NO